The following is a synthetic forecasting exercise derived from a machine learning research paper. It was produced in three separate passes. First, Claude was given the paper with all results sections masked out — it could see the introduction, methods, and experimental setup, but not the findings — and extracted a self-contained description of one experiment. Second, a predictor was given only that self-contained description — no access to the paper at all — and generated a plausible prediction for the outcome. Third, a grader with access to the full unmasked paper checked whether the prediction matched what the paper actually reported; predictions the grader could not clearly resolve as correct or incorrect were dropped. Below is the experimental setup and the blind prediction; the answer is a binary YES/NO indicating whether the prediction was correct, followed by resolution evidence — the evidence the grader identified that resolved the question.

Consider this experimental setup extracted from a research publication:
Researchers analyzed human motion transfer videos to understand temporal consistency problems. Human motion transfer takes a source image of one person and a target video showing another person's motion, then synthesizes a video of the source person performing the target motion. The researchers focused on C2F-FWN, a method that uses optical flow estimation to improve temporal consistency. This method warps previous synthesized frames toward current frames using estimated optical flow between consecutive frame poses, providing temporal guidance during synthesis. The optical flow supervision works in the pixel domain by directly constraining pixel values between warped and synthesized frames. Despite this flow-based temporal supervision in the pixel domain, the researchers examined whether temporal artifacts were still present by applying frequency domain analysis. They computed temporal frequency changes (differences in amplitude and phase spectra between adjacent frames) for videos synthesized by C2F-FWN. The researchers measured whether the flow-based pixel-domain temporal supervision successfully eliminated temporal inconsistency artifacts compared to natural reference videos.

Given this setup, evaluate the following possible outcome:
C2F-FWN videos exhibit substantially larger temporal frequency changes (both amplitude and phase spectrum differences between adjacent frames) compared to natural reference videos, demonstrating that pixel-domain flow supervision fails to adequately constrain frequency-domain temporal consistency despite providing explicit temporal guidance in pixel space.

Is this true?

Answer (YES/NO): YES